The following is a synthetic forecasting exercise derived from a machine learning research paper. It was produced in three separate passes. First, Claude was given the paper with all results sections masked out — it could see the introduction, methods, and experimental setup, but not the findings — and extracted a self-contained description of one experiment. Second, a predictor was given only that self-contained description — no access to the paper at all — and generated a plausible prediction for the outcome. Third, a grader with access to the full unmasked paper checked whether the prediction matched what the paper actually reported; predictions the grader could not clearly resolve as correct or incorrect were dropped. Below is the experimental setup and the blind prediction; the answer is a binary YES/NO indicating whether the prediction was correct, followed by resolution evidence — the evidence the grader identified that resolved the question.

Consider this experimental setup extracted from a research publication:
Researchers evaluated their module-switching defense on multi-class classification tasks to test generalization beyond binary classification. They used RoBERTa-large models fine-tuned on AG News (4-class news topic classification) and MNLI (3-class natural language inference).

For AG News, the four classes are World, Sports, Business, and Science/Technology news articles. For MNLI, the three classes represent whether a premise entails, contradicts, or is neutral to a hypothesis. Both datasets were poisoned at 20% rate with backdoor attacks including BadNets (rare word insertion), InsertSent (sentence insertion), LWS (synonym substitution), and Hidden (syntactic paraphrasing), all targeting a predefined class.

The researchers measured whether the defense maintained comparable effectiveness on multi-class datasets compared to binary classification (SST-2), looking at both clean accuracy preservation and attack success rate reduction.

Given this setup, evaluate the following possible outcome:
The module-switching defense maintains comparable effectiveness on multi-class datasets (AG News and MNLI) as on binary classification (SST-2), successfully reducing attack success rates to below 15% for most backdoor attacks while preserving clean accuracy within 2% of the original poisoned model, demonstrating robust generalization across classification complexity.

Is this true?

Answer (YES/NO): NO